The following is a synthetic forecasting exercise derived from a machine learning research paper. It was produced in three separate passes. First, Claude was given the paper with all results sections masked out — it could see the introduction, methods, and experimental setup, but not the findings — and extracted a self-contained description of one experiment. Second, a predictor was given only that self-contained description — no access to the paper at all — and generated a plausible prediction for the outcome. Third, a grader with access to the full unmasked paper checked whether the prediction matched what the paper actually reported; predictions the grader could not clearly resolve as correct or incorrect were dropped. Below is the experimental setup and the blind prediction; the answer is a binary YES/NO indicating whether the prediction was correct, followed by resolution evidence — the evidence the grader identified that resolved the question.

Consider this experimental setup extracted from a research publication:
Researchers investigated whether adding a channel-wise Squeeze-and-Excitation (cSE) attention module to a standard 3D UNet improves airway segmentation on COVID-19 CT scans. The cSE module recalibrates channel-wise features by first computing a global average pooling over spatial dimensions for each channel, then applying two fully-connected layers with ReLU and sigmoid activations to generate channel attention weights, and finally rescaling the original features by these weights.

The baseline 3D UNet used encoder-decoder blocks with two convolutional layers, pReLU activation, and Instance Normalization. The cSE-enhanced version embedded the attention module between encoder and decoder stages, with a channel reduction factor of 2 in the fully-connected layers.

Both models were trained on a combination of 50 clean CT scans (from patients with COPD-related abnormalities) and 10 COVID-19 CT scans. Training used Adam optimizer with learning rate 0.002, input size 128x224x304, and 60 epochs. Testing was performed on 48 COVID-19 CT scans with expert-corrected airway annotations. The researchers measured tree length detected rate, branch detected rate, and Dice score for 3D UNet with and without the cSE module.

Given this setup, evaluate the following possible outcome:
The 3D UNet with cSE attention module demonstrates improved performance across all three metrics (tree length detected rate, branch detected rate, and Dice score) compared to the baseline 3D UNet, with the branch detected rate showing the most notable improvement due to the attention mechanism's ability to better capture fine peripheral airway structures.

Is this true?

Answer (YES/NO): NO